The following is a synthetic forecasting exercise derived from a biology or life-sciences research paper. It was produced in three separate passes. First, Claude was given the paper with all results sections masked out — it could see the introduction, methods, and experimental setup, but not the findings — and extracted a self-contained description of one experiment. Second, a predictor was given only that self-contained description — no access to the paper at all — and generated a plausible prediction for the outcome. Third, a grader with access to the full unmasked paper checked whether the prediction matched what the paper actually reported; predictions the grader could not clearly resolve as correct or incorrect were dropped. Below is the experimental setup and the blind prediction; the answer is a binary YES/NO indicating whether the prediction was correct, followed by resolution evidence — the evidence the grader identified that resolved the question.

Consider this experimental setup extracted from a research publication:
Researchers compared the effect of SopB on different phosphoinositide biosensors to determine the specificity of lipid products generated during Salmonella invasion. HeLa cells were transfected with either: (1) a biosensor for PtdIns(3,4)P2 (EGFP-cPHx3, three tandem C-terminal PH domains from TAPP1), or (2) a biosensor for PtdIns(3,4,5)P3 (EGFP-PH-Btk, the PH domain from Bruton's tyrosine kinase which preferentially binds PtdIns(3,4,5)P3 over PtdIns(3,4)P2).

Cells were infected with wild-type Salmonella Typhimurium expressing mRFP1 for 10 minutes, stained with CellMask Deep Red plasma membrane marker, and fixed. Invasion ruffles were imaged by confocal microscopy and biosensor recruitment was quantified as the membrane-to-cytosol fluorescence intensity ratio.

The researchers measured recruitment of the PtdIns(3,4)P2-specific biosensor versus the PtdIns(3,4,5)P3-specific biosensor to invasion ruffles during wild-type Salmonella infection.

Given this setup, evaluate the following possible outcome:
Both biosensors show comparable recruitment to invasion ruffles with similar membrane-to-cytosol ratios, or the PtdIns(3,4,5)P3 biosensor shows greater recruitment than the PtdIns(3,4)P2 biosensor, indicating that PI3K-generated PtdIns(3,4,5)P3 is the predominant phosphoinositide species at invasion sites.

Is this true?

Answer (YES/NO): NO